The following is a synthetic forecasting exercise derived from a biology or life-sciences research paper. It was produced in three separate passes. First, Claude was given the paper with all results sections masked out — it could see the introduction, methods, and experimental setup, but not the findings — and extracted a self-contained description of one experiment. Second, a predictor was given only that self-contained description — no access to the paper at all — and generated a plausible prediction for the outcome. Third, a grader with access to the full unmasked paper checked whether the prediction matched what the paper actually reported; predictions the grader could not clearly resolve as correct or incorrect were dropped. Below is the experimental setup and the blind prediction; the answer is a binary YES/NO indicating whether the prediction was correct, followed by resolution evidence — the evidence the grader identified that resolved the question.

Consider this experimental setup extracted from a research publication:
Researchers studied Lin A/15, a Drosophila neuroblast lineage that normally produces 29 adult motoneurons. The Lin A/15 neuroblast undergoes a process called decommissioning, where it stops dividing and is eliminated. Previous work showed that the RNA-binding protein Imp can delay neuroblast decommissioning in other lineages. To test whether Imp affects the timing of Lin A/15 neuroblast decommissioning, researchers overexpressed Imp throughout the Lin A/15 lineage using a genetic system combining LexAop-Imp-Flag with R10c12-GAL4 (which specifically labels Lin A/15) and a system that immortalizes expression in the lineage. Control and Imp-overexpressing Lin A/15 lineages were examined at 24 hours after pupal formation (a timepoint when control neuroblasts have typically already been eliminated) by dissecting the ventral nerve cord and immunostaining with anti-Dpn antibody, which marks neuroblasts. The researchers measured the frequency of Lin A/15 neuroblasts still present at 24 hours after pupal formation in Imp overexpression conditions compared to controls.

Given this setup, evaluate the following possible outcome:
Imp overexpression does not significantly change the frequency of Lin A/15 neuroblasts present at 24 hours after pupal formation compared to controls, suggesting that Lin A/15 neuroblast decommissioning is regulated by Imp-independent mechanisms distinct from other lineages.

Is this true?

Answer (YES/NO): NO